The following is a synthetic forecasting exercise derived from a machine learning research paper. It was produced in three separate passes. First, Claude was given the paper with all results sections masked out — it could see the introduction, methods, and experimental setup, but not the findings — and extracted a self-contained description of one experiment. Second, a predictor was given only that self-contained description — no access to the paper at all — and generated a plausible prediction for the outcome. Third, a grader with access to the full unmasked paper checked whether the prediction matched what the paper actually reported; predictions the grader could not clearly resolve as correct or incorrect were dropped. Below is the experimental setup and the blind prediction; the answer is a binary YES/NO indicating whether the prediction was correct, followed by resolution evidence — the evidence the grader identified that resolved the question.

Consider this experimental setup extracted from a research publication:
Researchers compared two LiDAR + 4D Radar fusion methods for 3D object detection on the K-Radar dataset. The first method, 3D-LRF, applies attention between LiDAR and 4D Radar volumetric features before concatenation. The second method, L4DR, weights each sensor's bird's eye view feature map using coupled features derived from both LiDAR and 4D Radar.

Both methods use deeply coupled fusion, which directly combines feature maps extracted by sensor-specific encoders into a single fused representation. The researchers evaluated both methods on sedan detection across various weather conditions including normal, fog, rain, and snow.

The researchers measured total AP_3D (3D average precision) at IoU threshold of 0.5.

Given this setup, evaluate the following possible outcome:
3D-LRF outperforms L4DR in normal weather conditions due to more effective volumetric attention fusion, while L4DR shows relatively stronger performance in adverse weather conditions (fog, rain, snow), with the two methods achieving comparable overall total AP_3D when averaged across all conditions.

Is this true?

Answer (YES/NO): NO